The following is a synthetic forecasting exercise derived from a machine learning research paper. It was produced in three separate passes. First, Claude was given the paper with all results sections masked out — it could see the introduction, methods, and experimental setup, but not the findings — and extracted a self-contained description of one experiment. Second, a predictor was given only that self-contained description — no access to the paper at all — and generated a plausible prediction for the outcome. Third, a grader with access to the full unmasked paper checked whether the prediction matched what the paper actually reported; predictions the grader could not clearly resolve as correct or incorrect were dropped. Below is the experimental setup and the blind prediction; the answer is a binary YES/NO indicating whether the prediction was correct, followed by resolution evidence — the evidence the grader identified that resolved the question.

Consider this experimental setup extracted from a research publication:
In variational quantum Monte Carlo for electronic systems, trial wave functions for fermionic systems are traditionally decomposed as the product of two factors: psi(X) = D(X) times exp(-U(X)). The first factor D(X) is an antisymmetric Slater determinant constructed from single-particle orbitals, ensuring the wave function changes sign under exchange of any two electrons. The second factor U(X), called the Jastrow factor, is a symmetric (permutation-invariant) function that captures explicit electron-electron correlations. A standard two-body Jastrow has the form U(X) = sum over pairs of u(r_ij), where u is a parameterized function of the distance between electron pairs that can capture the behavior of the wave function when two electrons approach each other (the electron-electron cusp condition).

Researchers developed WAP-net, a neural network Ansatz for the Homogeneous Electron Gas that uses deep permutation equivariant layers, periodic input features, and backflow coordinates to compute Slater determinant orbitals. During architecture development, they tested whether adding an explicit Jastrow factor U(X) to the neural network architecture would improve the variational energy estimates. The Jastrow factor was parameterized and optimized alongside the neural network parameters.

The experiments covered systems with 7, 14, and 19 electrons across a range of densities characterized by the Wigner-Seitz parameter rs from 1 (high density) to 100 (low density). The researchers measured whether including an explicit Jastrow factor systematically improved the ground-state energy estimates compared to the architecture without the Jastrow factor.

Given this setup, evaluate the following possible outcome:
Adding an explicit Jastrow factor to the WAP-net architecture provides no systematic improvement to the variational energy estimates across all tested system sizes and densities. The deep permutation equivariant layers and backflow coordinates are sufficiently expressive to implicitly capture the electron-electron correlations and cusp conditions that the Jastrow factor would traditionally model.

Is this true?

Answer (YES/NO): YES